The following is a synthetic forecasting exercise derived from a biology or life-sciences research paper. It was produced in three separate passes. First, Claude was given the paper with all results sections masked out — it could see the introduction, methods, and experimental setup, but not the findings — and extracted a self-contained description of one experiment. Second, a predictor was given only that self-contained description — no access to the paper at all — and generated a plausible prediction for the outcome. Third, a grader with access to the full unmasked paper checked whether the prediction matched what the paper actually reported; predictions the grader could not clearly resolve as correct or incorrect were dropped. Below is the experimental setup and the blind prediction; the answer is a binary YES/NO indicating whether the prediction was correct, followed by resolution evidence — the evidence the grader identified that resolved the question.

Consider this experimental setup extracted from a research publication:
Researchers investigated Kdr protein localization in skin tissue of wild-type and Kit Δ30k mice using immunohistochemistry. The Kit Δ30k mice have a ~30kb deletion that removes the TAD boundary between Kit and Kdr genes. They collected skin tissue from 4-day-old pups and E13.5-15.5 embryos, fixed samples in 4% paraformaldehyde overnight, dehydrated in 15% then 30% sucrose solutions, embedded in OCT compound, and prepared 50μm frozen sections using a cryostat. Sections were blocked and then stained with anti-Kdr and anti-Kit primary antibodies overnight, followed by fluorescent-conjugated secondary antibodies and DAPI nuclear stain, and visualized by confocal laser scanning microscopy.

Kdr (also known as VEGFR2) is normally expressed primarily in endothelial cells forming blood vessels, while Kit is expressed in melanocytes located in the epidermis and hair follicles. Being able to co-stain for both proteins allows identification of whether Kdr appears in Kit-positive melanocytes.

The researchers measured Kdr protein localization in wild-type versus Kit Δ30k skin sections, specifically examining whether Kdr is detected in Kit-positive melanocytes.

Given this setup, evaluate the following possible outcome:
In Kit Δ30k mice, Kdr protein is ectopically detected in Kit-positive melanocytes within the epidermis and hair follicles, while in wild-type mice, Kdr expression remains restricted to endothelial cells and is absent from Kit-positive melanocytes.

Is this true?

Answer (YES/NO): YES